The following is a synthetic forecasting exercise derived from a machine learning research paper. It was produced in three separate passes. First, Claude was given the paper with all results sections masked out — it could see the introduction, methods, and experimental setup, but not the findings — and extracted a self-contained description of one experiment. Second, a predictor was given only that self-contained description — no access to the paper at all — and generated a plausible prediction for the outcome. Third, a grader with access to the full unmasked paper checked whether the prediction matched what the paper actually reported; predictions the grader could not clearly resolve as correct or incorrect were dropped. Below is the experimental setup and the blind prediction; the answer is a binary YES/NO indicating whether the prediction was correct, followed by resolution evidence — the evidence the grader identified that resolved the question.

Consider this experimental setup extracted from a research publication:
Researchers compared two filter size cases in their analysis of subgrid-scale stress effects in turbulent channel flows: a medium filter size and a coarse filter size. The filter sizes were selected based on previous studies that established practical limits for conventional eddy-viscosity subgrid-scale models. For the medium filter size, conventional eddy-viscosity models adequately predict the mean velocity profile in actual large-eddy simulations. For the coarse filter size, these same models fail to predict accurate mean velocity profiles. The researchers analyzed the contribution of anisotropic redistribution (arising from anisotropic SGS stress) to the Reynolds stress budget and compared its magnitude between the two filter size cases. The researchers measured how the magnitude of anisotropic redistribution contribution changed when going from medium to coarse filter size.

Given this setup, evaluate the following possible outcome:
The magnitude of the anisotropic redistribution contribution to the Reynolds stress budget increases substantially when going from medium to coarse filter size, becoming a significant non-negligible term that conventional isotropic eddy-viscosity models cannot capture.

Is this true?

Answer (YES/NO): YES